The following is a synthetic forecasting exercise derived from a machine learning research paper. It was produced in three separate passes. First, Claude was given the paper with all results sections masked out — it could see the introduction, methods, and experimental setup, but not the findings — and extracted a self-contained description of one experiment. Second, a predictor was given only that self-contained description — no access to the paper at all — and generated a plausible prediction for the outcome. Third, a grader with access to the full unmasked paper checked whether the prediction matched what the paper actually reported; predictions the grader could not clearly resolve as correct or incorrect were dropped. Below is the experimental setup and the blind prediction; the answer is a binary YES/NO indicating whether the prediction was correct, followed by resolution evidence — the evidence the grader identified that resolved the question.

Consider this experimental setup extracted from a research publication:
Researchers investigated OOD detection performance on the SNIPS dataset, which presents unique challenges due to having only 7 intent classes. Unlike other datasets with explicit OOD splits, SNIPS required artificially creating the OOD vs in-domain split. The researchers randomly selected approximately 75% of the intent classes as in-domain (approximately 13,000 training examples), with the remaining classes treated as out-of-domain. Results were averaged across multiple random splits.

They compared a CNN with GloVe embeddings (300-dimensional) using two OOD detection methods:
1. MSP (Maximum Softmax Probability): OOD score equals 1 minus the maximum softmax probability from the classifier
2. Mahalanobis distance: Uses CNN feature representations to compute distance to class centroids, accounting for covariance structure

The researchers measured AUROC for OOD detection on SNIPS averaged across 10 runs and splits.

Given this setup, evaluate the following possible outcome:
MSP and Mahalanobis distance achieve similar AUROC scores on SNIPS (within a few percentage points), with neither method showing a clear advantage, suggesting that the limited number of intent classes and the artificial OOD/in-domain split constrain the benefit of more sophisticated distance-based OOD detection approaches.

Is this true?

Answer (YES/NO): NO